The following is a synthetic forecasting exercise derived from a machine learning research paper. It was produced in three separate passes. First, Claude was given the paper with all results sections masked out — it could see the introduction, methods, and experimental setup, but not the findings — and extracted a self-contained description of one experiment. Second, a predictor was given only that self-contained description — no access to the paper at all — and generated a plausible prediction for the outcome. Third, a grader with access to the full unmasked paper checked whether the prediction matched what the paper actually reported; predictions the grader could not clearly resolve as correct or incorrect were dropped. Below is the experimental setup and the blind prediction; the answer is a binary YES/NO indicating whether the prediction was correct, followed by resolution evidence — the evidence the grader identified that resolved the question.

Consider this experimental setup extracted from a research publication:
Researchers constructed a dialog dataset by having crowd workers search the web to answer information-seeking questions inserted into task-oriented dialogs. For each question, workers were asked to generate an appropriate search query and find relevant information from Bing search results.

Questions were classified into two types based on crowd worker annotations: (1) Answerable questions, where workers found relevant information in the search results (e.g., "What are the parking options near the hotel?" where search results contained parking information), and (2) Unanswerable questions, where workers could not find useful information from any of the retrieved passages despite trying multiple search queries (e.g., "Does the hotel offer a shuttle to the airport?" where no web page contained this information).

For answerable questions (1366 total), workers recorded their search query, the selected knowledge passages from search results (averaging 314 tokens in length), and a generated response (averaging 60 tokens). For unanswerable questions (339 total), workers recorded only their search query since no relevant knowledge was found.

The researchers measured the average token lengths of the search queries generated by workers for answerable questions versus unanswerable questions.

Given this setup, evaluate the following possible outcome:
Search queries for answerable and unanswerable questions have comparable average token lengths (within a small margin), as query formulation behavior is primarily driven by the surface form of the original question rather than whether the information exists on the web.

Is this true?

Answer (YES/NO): YES